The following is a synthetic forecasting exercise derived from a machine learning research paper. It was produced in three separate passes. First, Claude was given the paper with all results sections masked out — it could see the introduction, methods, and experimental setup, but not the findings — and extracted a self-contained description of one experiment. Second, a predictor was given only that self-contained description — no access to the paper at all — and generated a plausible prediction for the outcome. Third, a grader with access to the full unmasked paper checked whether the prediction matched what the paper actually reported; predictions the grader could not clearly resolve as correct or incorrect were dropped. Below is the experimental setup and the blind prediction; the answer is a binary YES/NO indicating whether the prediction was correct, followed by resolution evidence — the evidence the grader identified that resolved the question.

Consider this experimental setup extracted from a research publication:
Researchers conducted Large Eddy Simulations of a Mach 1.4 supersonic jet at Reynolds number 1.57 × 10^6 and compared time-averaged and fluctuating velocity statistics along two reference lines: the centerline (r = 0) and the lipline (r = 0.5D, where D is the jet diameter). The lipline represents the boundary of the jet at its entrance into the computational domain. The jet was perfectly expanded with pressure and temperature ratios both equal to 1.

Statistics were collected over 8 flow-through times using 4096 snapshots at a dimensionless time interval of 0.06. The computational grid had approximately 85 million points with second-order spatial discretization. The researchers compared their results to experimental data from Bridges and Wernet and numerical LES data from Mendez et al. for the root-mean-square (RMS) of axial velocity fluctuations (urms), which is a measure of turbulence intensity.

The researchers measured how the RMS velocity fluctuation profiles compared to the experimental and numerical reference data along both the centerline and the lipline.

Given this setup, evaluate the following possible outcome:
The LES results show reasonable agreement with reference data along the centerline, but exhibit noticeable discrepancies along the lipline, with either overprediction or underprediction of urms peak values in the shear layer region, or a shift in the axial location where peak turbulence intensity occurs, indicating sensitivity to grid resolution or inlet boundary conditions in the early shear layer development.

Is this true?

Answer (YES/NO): NO